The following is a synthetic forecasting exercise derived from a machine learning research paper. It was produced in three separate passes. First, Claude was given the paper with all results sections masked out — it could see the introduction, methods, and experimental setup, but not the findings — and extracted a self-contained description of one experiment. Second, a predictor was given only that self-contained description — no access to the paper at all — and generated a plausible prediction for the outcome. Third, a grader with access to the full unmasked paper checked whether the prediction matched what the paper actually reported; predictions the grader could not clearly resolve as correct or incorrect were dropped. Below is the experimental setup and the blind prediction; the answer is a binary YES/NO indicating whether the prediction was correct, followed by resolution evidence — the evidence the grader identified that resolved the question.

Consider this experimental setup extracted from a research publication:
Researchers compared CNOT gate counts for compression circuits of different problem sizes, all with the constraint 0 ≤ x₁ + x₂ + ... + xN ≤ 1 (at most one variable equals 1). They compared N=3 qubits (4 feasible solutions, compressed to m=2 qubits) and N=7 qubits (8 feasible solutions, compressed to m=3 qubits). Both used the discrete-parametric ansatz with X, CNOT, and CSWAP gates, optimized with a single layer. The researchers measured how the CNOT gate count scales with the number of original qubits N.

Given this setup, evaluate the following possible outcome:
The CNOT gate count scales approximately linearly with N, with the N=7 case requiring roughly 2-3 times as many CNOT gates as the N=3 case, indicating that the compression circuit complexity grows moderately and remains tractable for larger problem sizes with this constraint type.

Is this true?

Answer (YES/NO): NO